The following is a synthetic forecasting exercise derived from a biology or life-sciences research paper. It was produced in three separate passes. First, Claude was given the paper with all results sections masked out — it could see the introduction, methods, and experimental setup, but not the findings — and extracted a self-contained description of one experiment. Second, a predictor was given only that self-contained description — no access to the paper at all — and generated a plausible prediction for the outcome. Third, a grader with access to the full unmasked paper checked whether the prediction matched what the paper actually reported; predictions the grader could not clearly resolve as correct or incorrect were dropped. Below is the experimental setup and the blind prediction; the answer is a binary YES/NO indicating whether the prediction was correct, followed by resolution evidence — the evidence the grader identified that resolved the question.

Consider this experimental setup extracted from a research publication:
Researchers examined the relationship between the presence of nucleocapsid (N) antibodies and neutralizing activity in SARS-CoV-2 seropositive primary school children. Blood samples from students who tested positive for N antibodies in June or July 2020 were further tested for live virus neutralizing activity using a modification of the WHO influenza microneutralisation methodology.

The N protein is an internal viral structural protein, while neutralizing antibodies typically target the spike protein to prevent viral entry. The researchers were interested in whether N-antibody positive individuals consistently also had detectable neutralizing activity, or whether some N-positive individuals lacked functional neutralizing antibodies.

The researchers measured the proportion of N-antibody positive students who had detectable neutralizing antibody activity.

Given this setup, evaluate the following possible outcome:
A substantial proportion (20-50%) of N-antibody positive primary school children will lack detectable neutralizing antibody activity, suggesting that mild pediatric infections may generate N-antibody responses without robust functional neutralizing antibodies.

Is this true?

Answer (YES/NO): YES